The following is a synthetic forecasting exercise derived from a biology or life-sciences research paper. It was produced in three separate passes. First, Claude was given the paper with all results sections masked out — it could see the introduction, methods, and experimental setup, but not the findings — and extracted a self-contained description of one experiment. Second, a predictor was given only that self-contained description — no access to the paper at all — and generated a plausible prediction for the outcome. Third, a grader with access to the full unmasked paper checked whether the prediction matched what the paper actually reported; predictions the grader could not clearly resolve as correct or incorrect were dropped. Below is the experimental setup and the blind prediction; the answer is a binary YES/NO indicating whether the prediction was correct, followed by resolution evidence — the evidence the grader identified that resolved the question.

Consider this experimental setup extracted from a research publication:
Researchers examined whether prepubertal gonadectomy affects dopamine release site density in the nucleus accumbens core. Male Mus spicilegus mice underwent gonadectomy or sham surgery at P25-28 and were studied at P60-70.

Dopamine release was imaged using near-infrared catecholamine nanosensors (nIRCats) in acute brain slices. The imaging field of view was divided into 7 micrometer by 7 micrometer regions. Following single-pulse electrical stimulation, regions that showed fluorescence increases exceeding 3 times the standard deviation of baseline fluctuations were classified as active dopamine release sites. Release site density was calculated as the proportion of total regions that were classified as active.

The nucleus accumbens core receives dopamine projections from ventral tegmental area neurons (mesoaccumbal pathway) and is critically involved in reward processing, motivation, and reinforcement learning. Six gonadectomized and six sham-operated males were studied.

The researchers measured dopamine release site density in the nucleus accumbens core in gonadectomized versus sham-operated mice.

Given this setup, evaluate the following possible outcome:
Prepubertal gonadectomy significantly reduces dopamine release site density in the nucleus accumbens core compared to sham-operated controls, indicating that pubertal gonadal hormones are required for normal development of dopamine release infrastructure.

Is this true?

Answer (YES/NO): NO